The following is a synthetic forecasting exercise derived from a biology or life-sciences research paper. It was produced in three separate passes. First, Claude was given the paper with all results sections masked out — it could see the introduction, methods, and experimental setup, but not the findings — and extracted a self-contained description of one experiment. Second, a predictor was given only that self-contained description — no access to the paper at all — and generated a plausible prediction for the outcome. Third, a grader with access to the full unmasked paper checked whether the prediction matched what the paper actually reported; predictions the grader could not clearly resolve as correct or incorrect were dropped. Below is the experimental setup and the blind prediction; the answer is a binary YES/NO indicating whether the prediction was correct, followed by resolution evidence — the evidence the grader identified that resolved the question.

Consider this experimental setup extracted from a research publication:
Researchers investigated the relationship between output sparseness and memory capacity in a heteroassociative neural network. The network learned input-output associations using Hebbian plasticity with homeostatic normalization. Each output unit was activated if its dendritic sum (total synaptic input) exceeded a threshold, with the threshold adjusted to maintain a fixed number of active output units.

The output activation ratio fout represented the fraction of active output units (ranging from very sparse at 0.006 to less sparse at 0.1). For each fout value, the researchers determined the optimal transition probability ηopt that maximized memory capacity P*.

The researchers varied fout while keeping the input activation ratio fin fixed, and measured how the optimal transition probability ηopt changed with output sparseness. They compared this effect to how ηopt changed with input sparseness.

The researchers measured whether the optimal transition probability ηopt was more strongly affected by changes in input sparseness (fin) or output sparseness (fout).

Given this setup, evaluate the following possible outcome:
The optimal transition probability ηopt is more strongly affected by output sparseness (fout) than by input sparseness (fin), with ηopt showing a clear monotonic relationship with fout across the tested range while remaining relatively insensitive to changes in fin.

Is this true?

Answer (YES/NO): NO